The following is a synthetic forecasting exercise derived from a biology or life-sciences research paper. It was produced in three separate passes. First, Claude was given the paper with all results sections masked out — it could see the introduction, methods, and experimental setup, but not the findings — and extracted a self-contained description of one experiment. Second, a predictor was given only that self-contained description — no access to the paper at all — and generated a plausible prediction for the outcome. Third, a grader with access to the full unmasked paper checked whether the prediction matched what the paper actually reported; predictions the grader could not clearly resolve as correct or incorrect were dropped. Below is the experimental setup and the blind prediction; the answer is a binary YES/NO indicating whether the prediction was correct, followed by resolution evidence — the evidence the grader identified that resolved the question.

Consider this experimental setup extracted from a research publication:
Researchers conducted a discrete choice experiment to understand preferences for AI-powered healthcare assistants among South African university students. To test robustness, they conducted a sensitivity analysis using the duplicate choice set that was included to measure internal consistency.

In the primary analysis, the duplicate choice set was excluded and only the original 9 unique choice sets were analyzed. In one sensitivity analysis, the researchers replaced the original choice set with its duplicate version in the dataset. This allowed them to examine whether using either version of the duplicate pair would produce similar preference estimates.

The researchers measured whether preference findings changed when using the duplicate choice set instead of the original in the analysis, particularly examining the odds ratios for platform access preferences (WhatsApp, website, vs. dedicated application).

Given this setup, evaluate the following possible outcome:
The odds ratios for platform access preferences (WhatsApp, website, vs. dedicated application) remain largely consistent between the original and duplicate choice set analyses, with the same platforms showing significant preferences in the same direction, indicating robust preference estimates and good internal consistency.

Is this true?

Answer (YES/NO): NO